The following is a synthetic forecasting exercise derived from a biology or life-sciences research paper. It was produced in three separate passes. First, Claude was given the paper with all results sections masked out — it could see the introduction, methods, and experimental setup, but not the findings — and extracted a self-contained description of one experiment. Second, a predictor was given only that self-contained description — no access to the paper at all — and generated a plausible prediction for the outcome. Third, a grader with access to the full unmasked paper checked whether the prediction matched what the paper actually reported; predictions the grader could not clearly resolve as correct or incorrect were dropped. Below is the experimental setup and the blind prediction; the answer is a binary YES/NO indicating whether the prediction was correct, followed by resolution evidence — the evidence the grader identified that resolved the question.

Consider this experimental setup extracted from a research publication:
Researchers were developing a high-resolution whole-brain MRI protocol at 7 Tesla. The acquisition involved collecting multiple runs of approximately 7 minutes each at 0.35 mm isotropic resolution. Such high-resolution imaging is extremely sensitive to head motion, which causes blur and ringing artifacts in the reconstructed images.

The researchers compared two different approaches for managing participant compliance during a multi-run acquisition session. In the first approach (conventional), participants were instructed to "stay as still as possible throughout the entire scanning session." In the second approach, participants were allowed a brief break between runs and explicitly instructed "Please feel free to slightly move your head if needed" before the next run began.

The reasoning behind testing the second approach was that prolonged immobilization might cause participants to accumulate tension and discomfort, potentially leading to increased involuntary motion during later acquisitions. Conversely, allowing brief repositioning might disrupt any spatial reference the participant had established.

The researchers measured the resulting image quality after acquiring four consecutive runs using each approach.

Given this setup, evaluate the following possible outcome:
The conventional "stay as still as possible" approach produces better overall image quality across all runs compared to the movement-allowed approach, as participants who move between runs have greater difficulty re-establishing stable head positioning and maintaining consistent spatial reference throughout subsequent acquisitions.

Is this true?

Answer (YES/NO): NO